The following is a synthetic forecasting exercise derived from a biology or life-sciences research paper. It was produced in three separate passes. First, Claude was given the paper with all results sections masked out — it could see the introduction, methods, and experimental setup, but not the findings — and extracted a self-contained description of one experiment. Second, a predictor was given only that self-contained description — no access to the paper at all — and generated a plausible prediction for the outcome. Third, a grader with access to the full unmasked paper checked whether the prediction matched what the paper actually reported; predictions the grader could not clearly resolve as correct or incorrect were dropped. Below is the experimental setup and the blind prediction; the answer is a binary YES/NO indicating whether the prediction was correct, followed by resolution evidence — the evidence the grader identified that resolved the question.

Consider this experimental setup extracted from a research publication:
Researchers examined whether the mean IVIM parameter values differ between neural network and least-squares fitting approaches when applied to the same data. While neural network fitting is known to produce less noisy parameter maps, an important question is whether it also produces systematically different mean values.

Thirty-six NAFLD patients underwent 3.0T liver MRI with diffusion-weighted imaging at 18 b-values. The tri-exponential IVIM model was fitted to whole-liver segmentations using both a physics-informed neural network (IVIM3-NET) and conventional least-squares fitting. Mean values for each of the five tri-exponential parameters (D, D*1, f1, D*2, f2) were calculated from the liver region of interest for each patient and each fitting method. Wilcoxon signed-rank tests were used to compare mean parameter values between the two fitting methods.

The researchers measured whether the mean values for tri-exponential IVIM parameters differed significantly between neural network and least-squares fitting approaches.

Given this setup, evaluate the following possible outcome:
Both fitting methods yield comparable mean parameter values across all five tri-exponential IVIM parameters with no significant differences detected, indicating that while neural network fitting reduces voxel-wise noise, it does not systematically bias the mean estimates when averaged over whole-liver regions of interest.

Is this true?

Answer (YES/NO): NO